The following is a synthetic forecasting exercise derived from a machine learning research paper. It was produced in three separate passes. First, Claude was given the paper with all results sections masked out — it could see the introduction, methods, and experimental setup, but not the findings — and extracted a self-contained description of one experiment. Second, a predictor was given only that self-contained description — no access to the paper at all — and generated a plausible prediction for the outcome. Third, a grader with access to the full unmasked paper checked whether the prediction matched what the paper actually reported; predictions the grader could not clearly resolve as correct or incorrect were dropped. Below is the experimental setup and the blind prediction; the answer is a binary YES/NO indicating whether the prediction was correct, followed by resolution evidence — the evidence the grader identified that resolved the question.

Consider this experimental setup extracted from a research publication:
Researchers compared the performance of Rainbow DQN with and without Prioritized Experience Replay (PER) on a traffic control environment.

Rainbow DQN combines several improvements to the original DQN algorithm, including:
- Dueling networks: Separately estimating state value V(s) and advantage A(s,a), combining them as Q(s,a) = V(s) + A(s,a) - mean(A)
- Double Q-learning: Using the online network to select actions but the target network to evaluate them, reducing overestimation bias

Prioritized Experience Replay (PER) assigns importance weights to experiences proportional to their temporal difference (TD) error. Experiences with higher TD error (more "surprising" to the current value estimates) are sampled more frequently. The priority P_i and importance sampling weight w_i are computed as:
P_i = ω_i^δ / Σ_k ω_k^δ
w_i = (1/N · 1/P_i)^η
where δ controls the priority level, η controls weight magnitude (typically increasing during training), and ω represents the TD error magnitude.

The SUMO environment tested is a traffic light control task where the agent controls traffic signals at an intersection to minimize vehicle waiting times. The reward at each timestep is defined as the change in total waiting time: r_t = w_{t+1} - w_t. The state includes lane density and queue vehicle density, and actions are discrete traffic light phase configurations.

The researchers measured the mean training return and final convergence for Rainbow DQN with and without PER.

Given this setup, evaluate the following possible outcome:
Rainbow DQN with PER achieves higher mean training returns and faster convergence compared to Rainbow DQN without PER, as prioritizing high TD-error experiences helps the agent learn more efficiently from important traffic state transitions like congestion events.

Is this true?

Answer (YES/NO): NO